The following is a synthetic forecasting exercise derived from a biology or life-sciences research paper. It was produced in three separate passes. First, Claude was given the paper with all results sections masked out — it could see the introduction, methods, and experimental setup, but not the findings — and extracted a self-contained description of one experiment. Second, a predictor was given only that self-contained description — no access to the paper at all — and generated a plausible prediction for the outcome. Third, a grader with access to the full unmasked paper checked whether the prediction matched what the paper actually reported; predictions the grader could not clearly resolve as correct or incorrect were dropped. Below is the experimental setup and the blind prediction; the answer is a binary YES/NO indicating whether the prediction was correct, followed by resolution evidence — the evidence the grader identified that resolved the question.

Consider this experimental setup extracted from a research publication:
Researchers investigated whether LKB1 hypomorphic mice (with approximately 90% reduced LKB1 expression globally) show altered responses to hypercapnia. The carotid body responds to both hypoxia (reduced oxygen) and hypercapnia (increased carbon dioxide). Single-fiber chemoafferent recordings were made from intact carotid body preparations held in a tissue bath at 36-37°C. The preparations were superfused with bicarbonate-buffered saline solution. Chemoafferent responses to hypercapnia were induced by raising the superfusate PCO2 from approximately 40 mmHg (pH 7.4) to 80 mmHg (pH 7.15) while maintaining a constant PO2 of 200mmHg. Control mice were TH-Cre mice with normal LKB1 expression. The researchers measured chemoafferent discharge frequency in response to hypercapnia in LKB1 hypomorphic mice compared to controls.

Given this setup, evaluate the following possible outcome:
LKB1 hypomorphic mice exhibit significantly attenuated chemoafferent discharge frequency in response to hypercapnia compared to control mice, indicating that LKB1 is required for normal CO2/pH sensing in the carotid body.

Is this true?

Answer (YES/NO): NO